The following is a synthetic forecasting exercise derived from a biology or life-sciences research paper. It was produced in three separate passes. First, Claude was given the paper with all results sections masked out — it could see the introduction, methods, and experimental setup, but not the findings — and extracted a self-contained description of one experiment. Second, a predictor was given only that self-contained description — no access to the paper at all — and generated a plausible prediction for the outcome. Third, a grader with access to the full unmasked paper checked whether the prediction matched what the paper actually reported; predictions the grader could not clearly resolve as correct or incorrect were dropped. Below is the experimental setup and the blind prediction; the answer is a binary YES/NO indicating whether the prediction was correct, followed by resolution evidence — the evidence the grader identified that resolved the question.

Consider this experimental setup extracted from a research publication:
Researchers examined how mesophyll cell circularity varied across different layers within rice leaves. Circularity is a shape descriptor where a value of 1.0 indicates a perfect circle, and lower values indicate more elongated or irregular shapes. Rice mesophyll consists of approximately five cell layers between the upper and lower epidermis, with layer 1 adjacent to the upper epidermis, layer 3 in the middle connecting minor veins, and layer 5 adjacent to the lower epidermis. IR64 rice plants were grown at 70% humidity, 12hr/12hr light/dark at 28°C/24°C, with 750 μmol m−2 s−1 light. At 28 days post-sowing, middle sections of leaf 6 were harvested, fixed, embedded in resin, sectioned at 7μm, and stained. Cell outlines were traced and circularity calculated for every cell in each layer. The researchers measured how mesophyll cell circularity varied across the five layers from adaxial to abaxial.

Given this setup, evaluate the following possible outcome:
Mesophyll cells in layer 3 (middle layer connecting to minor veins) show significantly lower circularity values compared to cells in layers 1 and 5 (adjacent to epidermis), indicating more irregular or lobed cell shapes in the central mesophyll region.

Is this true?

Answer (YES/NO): YES